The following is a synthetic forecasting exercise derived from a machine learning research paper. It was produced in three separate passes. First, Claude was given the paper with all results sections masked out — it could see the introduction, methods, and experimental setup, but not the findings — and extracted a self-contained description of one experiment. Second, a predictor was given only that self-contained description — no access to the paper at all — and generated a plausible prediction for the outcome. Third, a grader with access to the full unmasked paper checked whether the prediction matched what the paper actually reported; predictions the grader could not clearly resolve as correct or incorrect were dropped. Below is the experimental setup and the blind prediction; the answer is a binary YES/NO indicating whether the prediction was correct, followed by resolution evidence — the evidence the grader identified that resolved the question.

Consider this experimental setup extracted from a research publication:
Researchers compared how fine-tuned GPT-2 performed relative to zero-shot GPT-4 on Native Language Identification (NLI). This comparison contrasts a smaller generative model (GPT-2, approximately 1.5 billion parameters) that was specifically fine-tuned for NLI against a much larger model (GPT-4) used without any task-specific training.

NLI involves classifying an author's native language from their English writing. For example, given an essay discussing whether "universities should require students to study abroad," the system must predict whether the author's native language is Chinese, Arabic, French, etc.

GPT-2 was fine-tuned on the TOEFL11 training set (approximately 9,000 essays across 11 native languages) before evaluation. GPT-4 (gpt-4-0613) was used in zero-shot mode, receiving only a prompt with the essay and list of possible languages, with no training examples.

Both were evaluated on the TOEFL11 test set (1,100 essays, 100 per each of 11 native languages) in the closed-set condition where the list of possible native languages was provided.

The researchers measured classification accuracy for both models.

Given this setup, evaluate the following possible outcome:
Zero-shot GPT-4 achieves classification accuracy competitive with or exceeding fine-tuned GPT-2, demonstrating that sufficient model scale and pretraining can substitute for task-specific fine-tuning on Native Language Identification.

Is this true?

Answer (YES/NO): YES